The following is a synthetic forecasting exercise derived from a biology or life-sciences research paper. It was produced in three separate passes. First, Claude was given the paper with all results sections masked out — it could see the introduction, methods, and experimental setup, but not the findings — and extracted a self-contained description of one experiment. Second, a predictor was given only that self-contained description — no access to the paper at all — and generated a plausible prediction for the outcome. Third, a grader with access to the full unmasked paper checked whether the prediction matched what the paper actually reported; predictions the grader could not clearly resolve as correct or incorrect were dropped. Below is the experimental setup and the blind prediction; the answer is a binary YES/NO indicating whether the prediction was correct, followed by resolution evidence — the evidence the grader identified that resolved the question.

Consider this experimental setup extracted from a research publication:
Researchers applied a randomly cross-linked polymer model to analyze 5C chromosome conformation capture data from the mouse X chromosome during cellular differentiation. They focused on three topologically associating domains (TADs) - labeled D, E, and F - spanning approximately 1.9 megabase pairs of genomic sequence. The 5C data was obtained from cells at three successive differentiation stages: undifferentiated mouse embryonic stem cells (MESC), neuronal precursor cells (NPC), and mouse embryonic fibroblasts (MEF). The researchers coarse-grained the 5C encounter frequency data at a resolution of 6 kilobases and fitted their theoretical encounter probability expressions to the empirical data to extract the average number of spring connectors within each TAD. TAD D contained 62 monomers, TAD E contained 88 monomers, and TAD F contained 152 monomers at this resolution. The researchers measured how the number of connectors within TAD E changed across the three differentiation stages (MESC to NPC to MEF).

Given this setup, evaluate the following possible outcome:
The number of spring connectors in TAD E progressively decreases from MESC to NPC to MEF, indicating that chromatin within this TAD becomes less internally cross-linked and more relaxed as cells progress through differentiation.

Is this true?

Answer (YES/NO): NO